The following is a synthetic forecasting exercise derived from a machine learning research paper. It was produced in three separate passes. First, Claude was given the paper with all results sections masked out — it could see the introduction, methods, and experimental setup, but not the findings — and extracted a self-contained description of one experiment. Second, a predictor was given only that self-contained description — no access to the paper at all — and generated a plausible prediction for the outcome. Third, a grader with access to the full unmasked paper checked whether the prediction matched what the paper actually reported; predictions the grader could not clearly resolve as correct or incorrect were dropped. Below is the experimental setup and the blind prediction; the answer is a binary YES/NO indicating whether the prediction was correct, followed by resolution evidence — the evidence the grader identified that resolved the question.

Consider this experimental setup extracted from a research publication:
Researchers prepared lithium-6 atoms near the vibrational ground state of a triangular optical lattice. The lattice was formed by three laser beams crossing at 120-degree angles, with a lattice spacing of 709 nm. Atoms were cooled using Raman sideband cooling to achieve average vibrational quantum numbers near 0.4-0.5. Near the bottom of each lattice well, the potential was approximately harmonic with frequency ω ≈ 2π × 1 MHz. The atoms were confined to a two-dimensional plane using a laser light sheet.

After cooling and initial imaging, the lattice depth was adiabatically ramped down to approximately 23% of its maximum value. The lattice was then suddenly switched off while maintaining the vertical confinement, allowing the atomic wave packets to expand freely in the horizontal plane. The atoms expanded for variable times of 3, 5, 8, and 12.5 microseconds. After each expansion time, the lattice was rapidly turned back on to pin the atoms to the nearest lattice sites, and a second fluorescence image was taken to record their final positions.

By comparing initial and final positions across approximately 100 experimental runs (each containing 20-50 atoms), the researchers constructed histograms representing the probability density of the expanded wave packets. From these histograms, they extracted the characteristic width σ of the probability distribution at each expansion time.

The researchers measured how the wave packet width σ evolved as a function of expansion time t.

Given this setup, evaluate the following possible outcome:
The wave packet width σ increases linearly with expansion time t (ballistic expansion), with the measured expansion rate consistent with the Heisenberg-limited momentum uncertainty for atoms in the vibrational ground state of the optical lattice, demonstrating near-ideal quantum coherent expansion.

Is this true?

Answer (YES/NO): NO